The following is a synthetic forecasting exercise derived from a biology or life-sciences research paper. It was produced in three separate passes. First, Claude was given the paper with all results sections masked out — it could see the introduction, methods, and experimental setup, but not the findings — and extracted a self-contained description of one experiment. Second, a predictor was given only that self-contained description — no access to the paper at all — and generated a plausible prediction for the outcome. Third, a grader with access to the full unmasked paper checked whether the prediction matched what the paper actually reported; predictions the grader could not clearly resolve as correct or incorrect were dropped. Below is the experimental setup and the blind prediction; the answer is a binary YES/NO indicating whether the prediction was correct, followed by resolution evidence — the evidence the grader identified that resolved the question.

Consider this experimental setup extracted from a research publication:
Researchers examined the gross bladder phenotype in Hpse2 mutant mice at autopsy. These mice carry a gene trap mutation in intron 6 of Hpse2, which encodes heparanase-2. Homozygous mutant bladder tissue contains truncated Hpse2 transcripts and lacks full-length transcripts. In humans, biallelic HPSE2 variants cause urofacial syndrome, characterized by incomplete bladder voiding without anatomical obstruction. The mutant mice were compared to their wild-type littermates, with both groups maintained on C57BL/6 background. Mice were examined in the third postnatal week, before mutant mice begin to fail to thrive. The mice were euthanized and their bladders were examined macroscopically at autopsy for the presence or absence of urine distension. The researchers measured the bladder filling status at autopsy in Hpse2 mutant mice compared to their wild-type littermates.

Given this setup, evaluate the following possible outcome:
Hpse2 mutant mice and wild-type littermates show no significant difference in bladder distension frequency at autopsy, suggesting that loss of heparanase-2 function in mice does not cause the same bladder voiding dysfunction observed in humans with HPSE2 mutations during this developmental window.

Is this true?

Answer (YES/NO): NO